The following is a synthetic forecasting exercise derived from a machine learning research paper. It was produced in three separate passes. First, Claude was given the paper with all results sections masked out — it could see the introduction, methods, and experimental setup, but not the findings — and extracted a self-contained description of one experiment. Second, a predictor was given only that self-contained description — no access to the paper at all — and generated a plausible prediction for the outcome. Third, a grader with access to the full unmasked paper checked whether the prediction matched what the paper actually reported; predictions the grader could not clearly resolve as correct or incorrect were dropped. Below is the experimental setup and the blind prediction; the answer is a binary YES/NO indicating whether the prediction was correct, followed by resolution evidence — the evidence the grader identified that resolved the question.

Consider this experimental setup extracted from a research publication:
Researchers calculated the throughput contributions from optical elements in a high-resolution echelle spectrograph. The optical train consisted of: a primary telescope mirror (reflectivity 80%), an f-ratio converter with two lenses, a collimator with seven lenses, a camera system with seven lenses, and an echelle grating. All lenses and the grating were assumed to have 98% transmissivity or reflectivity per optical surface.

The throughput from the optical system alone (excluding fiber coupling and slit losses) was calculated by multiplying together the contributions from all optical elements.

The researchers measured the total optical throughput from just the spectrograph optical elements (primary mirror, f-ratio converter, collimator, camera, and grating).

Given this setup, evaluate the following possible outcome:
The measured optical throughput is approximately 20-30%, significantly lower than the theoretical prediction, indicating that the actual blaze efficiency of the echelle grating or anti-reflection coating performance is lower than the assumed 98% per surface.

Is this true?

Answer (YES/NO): NO